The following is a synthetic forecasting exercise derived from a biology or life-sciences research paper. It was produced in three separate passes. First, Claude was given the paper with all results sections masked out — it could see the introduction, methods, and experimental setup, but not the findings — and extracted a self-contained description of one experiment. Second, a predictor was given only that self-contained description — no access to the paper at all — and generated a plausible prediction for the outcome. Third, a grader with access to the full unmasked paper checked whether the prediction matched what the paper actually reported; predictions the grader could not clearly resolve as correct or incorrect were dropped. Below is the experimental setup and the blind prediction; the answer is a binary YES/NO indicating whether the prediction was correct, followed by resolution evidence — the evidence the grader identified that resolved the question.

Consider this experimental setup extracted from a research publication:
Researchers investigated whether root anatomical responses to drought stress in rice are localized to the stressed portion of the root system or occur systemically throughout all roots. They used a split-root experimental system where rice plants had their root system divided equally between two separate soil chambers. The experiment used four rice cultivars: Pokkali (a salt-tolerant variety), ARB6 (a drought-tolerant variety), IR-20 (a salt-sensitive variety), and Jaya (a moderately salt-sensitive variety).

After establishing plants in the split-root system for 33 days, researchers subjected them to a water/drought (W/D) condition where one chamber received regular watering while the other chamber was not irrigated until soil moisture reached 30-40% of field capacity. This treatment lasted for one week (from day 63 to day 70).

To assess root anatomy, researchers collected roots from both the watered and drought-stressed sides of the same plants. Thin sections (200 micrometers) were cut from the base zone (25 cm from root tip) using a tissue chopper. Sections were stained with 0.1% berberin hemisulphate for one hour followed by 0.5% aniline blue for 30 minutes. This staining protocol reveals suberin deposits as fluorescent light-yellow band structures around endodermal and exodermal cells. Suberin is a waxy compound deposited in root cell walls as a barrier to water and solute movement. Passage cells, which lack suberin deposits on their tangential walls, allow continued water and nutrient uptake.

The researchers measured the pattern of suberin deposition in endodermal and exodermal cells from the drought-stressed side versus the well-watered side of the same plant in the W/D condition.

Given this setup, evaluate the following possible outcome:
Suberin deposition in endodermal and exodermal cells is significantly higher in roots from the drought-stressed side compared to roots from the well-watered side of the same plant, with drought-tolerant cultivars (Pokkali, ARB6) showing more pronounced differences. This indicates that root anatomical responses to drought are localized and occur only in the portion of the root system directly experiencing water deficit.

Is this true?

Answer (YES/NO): NO